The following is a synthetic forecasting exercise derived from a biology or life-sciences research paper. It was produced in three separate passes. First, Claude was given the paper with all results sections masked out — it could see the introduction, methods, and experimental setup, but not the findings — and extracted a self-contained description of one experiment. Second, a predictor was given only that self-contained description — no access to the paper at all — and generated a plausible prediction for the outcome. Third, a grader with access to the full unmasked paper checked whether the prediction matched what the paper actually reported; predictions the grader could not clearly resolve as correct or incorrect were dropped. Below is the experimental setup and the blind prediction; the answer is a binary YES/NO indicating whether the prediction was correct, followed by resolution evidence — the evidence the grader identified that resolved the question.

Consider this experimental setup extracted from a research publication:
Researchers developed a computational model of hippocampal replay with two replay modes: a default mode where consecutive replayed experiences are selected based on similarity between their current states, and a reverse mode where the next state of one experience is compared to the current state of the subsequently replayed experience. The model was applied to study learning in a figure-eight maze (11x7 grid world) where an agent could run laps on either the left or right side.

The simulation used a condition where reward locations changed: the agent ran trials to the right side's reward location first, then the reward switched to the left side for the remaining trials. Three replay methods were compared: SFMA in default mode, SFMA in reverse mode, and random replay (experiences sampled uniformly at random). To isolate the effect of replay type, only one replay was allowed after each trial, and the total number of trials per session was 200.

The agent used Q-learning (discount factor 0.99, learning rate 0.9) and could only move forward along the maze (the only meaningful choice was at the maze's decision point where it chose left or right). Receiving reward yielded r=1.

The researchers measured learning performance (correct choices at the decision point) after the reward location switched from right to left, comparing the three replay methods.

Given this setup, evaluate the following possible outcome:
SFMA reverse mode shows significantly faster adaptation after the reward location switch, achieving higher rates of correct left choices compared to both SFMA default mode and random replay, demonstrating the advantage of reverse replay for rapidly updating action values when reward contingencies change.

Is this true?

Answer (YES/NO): NO